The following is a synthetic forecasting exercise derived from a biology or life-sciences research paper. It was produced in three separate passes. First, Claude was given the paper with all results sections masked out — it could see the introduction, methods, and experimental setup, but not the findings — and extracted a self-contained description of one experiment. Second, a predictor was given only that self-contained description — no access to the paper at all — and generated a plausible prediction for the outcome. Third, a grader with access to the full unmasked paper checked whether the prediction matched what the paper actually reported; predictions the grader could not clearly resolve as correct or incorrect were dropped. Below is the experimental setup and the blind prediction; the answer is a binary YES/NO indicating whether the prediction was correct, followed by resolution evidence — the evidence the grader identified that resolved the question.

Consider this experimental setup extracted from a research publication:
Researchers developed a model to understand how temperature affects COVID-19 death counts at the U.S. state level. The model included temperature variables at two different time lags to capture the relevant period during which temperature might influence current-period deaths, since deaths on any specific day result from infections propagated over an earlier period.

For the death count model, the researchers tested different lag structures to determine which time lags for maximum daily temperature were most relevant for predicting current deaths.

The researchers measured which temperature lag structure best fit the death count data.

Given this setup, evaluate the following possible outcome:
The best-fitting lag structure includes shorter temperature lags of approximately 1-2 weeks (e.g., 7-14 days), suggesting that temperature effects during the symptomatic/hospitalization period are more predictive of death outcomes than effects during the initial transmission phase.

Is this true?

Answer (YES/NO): YES